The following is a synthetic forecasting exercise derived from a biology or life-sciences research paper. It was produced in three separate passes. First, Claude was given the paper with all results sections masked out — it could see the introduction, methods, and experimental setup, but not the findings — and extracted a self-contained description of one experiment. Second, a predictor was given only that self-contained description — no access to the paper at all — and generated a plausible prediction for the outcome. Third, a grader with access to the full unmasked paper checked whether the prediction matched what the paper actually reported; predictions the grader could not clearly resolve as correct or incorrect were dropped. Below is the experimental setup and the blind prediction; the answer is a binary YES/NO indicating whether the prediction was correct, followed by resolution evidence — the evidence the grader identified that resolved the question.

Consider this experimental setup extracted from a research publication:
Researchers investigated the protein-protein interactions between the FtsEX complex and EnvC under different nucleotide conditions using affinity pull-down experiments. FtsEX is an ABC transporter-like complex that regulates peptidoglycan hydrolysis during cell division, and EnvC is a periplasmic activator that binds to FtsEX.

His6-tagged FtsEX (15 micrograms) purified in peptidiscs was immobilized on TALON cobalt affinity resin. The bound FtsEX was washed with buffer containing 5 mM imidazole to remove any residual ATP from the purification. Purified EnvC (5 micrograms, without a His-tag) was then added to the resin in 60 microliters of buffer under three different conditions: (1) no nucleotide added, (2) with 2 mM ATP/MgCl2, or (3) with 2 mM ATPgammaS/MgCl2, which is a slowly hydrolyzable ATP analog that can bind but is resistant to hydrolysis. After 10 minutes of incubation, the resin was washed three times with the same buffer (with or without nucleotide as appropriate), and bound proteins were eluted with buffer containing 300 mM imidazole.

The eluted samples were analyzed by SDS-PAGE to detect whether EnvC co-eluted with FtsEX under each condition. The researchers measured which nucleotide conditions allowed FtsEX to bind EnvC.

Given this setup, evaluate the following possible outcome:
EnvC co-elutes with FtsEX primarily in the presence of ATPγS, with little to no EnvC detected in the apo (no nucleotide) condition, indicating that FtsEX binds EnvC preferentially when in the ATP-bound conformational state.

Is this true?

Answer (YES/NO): NO